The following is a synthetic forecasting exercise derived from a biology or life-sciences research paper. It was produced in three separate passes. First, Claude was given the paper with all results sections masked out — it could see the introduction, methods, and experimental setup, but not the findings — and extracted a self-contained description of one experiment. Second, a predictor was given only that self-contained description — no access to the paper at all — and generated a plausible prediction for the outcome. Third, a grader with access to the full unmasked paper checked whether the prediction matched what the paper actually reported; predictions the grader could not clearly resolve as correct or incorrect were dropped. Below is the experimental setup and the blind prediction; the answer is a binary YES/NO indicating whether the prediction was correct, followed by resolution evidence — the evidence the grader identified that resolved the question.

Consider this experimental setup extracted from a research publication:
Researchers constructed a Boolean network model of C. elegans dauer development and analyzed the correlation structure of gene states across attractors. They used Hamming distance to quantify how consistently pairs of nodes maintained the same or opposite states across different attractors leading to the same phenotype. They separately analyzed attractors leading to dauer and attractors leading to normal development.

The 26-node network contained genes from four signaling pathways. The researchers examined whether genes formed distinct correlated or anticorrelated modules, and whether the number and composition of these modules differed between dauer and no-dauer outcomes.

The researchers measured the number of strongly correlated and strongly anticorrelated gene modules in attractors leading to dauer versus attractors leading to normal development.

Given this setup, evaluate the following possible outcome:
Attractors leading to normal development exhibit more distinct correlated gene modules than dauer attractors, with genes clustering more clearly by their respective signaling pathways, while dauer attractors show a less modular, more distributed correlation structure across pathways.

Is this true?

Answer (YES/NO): NO